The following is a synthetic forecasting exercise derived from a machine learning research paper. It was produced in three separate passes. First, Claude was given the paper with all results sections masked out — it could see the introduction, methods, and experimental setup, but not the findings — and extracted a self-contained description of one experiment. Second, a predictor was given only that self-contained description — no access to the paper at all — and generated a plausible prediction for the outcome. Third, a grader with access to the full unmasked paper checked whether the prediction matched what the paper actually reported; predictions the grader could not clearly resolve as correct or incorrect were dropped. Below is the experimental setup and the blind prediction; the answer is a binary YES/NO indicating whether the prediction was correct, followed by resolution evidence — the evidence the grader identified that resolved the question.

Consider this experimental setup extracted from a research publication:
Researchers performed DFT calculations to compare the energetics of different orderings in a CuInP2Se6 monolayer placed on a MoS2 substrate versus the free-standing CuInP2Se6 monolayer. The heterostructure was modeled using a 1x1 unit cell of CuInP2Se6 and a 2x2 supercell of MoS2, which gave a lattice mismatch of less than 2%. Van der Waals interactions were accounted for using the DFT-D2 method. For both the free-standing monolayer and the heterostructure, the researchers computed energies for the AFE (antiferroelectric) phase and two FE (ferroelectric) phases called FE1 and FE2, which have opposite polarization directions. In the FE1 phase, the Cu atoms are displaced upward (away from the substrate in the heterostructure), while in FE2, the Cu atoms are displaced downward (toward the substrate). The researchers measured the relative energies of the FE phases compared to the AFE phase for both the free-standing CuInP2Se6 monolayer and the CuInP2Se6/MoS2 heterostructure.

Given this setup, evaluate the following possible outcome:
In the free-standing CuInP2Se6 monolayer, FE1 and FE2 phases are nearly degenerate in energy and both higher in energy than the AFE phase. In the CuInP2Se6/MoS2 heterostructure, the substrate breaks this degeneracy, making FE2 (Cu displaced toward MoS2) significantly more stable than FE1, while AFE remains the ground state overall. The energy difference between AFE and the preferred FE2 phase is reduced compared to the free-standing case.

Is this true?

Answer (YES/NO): NO